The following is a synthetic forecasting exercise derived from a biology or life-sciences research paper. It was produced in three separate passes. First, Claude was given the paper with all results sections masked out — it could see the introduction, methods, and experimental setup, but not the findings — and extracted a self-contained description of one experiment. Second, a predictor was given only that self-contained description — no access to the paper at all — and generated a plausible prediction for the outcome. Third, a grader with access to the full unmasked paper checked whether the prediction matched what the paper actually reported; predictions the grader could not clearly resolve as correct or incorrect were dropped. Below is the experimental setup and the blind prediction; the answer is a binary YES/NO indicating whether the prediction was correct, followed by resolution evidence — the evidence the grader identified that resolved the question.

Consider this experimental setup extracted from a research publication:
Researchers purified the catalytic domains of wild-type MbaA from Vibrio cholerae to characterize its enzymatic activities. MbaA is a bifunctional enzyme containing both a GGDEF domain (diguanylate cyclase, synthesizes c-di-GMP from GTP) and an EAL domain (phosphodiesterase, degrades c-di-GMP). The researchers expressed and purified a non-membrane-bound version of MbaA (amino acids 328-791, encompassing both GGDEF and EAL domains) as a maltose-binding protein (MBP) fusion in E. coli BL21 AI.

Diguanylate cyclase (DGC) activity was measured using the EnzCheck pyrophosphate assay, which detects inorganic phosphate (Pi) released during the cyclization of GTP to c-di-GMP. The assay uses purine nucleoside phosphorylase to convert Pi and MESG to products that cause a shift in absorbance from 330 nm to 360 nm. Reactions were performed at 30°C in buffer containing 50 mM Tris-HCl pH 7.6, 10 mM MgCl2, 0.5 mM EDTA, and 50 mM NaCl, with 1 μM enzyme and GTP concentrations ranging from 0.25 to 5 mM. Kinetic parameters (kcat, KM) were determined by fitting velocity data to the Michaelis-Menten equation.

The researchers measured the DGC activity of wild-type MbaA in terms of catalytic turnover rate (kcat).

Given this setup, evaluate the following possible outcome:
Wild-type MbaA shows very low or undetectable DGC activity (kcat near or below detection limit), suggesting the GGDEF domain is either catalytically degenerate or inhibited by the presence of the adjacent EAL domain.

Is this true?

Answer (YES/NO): YES